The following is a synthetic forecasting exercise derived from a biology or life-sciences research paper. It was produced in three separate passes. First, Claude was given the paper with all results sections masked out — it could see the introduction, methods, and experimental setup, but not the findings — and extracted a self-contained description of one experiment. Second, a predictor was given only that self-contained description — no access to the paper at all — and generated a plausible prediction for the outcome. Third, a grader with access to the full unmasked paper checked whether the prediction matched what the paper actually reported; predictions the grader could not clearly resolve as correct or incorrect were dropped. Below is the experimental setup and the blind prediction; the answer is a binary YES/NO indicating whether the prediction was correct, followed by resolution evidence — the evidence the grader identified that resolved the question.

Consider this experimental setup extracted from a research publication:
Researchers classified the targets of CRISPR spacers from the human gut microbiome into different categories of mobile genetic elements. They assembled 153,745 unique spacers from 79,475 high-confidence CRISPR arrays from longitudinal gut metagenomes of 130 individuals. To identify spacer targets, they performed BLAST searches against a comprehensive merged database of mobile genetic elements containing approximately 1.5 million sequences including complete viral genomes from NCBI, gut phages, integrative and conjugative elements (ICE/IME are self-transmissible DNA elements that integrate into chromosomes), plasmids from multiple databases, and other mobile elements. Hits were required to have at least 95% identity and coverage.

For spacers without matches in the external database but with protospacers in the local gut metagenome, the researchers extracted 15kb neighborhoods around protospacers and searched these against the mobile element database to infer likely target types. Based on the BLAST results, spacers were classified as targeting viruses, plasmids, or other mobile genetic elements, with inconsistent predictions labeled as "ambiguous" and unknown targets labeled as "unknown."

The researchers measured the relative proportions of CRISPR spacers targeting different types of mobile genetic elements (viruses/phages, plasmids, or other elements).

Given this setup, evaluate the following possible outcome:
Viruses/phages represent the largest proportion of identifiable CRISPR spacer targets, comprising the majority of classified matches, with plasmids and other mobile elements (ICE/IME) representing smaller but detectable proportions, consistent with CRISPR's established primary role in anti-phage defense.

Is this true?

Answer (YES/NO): YES